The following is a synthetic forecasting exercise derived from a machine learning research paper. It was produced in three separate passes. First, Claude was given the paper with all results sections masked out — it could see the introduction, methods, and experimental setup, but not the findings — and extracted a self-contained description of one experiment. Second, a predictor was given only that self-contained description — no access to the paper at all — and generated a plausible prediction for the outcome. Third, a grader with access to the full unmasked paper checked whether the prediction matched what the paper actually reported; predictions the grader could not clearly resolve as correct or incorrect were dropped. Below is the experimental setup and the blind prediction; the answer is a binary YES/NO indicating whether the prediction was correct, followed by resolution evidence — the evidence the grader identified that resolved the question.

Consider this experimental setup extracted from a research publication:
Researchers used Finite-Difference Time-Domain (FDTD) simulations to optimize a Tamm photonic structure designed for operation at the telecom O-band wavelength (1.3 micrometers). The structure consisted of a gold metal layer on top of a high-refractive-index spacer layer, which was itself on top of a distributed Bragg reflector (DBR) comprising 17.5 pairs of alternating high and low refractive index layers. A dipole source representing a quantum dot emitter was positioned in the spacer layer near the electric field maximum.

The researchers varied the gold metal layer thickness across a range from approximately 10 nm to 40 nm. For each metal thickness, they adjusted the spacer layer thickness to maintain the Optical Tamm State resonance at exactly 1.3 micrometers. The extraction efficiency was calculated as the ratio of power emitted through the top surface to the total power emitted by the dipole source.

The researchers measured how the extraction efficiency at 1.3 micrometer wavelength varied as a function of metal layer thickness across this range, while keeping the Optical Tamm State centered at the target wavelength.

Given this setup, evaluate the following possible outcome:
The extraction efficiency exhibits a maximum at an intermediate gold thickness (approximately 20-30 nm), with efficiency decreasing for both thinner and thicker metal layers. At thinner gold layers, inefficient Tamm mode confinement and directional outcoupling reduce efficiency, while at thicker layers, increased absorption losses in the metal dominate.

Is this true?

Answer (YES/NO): YES